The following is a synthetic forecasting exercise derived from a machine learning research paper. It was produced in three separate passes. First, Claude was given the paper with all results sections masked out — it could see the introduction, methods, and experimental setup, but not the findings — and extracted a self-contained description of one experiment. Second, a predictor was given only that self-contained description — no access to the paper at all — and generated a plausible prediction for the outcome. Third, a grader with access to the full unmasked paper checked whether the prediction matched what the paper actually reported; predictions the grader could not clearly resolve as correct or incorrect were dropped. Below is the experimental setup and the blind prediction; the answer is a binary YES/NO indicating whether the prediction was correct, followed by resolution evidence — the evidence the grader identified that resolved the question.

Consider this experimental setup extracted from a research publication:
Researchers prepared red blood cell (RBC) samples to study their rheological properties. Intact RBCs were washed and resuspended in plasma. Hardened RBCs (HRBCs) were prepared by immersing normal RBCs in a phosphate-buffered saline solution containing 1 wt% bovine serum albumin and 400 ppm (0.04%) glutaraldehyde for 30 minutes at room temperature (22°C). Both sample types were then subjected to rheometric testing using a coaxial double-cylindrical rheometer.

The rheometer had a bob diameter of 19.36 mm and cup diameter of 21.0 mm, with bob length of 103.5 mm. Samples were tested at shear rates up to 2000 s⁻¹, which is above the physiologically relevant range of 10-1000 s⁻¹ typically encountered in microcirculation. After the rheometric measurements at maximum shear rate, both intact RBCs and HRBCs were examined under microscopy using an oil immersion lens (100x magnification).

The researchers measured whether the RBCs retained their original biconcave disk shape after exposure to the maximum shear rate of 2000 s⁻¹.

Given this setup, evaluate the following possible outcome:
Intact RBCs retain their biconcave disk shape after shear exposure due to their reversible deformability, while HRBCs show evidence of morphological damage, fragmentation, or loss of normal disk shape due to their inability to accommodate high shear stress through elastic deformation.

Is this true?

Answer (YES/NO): NO